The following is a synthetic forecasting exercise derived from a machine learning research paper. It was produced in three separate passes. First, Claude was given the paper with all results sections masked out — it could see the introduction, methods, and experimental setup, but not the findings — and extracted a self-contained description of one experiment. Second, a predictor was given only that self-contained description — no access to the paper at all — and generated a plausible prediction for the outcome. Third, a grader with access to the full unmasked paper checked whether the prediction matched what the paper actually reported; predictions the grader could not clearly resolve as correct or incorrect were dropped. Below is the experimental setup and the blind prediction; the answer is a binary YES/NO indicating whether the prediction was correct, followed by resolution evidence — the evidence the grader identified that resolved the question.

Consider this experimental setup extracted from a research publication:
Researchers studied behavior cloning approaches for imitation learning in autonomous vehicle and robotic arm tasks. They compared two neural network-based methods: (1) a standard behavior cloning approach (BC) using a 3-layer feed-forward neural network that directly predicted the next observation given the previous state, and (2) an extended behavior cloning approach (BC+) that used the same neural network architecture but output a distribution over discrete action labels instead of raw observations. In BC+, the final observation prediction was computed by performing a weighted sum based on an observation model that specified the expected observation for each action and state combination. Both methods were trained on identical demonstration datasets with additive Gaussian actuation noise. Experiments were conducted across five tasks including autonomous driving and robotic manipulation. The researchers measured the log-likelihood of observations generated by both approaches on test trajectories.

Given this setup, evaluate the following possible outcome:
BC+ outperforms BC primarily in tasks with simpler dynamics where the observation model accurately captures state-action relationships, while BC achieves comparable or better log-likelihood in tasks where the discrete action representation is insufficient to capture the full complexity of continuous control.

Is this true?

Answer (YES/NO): NO